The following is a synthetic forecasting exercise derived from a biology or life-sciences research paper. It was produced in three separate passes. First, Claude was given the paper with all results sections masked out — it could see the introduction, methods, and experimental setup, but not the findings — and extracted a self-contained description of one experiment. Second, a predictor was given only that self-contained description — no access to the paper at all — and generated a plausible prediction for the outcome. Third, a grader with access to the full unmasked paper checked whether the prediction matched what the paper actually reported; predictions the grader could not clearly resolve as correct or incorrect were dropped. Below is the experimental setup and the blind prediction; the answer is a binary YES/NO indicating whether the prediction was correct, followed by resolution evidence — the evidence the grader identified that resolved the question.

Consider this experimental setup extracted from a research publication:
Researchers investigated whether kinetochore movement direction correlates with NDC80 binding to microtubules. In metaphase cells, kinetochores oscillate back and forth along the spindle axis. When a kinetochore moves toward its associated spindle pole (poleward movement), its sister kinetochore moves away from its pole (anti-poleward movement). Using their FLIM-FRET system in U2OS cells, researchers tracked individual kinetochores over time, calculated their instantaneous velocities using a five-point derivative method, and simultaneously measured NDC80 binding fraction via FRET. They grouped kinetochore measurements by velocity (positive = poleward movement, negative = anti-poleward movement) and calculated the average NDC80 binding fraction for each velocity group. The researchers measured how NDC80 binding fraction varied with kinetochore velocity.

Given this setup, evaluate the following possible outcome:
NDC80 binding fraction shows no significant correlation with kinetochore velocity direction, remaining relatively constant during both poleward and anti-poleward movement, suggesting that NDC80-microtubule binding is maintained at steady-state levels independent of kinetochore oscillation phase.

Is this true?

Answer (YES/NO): NO